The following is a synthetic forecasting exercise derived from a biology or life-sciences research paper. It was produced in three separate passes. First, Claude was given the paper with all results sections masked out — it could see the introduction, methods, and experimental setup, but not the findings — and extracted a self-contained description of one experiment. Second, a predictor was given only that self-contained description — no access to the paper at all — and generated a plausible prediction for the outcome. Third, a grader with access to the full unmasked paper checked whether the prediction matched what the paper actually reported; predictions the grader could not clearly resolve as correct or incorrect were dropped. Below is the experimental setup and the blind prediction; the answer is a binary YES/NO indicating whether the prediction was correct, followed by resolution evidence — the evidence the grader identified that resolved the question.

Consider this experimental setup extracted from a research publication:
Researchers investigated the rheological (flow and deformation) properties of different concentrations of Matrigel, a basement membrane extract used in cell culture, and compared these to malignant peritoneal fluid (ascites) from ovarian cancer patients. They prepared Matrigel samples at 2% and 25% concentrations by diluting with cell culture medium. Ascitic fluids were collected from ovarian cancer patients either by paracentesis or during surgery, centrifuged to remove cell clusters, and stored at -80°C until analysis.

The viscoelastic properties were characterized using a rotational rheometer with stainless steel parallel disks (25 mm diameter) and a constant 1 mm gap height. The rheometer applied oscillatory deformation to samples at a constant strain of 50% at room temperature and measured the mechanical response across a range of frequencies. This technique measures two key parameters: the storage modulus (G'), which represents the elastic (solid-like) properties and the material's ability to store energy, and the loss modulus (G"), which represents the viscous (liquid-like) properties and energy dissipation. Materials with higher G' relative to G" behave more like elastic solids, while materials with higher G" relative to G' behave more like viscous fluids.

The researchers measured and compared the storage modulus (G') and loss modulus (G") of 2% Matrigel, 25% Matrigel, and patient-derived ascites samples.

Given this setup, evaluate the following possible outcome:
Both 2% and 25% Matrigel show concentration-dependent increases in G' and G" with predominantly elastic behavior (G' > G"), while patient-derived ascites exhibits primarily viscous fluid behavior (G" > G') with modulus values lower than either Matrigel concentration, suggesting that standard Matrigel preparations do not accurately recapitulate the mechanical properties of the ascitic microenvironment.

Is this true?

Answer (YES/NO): NO